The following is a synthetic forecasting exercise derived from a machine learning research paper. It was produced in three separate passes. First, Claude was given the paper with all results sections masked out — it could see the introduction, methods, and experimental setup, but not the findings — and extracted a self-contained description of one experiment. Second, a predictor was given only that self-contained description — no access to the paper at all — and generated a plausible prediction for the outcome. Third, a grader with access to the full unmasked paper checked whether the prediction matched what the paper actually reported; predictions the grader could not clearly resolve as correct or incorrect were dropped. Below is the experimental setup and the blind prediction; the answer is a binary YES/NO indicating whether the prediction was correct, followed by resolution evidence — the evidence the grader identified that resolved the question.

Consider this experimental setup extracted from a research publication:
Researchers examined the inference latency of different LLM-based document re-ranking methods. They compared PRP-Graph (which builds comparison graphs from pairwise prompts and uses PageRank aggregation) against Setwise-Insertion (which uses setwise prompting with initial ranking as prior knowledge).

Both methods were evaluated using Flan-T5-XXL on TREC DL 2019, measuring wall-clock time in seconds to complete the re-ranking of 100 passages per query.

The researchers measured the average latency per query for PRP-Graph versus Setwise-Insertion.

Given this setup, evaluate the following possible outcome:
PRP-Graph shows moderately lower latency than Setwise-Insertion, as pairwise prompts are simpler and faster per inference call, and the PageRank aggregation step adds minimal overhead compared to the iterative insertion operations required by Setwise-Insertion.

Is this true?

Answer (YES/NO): NO